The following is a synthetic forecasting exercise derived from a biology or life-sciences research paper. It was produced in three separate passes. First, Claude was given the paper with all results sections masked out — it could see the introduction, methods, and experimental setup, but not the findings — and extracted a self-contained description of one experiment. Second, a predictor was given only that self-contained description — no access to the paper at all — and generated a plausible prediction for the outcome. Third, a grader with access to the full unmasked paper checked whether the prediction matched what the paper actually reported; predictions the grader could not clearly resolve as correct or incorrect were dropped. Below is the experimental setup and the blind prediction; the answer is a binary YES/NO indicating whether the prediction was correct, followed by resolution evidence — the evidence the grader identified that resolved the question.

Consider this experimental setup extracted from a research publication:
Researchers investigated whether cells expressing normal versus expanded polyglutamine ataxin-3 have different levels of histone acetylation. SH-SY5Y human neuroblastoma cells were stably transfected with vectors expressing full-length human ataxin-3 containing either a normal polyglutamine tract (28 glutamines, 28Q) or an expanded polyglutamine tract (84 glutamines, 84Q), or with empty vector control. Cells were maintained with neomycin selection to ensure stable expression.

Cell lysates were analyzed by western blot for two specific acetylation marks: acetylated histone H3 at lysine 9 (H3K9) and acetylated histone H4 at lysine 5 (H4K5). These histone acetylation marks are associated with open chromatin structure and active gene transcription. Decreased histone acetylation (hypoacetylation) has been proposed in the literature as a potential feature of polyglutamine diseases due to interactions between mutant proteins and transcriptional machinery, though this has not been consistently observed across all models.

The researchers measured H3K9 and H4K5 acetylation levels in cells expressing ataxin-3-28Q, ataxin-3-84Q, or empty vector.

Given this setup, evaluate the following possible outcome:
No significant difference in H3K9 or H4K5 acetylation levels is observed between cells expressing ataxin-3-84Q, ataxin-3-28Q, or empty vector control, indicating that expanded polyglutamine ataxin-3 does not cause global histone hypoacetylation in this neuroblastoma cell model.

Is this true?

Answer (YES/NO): NO